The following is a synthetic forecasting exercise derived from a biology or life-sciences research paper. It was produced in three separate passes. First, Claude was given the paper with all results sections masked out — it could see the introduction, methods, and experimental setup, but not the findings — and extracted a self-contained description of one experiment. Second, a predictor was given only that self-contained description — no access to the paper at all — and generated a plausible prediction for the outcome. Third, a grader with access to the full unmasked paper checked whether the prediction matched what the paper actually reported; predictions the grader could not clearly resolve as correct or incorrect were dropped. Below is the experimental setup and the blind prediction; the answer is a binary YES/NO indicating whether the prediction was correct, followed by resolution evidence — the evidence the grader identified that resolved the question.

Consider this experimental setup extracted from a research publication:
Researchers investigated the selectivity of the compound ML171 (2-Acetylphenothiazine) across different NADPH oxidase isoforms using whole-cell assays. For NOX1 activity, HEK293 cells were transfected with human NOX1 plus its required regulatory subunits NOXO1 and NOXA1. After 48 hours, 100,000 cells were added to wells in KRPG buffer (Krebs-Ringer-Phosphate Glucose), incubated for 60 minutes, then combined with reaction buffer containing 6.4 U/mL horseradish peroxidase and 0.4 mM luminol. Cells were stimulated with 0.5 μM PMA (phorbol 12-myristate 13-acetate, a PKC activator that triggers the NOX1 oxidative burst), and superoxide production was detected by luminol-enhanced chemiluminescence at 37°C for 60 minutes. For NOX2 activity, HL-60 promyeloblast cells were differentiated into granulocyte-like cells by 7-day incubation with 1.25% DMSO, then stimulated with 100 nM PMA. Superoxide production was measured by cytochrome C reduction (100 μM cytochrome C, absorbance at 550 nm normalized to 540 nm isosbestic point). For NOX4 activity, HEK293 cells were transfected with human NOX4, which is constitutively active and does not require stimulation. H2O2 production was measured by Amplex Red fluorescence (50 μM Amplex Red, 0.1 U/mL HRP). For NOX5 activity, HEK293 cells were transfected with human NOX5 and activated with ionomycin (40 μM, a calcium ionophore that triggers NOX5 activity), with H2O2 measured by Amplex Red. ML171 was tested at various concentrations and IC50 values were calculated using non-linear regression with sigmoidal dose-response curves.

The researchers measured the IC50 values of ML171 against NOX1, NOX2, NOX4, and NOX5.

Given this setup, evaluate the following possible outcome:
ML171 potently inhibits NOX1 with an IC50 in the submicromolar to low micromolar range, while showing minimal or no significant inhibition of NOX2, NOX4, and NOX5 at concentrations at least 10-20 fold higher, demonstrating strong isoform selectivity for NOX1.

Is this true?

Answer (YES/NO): NO